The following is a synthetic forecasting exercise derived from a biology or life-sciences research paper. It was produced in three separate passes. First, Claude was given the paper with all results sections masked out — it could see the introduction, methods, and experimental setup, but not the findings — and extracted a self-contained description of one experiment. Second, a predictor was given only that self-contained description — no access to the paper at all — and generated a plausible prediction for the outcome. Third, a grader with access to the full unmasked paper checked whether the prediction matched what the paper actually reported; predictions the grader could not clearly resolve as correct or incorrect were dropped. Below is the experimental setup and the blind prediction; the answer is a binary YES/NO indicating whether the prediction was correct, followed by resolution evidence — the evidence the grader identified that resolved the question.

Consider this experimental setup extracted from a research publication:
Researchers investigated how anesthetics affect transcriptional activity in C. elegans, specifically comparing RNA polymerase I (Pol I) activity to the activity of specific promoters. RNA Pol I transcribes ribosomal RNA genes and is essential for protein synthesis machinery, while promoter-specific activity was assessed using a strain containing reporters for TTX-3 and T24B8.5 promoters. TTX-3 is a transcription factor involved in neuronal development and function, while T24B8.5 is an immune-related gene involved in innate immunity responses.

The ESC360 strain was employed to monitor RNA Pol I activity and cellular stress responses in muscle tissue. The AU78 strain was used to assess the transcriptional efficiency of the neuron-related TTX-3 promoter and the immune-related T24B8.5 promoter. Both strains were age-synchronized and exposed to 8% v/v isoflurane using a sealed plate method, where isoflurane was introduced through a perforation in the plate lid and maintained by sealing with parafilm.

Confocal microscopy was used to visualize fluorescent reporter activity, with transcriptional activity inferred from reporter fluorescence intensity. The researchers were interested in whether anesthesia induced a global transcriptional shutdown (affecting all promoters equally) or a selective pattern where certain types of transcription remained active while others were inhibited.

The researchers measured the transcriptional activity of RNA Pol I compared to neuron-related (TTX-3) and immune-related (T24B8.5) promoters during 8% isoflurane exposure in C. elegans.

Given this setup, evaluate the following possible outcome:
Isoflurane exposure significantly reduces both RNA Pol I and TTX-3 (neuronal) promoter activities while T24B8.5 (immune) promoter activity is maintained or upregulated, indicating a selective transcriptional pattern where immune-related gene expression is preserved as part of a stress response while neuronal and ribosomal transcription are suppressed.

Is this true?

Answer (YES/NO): NO